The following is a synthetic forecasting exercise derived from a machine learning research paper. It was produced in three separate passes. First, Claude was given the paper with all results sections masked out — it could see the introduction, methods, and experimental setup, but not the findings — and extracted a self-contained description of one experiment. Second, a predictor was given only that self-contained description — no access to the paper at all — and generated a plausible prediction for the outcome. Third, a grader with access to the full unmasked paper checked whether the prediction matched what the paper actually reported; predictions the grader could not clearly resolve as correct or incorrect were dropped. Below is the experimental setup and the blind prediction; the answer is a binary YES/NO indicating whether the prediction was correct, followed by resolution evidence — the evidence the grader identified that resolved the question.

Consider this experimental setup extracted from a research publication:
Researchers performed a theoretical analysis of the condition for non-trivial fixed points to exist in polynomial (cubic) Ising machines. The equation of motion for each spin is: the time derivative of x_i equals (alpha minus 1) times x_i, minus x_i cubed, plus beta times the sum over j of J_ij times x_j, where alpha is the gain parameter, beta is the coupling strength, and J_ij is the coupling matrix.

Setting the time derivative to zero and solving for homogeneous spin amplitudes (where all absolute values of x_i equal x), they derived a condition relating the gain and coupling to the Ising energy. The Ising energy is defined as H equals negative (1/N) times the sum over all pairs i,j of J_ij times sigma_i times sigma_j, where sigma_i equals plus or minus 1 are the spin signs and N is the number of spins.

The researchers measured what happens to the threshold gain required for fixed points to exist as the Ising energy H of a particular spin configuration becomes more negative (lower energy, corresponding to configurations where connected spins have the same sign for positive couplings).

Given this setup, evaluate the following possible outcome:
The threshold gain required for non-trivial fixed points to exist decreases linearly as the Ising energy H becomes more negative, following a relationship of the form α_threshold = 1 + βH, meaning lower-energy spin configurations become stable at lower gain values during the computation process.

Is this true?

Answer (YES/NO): NO